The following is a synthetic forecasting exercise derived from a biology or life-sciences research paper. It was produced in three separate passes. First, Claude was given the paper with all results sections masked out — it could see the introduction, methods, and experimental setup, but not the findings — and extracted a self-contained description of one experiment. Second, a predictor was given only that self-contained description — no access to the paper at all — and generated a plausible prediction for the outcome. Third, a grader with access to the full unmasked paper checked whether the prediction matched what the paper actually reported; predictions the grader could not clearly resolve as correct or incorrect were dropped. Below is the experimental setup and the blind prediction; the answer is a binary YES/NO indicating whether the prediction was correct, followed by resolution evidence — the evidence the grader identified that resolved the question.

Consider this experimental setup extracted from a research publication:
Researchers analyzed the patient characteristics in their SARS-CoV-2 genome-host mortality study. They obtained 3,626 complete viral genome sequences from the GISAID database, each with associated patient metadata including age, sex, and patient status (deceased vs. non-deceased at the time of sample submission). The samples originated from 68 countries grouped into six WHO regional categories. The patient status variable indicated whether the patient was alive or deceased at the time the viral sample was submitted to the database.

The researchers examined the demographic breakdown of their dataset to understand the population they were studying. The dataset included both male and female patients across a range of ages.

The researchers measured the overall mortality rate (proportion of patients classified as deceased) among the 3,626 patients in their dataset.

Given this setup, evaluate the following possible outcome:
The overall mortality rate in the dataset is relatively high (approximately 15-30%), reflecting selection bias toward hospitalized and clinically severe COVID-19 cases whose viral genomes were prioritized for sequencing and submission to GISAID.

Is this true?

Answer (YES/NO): NO